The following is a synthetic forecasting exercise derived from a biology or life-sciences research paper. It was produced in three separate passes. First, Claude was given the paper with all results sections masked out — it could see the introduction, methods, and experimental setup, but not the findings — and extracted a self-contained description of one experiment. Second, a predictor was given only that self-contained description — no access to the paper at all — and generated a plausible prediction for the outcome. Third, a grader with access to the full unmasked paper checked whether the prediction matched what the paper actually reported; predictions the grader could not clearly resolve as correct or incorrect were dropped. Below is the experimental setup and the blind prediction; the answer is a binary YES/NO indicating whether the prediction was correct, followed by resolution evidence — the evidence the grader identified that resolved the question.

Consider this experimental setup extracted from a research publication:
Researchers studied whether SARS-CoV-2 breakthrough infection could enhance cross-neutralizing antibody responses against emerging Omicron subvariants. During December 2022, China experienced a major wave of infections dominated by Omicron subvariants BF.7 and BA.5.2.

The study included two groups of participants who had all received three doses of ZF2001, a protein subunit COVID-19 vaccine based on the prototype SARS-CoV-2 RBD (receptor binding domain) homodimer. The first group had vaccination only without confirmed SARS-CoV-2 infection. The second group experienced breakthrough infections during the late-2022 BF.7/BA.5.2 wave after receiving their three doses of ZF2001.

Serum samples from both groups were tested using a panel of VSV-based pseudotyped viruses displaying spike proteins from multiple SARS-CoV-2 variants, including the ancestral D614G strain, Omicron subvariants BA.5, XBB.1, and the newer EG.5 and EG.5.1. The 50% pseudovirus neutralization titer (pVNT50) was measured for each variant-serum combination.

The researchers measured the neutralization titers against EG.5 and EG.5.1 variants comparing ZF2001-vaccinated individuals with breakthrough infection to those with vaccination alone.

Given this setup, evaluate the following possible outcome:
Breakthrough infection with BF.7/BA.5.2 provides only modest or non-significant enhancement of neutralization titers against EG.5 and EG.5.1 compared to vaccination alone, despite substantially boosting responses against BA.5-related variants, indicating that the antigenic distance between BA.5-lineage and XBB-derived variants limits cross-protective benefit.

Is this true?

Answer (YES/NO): NO